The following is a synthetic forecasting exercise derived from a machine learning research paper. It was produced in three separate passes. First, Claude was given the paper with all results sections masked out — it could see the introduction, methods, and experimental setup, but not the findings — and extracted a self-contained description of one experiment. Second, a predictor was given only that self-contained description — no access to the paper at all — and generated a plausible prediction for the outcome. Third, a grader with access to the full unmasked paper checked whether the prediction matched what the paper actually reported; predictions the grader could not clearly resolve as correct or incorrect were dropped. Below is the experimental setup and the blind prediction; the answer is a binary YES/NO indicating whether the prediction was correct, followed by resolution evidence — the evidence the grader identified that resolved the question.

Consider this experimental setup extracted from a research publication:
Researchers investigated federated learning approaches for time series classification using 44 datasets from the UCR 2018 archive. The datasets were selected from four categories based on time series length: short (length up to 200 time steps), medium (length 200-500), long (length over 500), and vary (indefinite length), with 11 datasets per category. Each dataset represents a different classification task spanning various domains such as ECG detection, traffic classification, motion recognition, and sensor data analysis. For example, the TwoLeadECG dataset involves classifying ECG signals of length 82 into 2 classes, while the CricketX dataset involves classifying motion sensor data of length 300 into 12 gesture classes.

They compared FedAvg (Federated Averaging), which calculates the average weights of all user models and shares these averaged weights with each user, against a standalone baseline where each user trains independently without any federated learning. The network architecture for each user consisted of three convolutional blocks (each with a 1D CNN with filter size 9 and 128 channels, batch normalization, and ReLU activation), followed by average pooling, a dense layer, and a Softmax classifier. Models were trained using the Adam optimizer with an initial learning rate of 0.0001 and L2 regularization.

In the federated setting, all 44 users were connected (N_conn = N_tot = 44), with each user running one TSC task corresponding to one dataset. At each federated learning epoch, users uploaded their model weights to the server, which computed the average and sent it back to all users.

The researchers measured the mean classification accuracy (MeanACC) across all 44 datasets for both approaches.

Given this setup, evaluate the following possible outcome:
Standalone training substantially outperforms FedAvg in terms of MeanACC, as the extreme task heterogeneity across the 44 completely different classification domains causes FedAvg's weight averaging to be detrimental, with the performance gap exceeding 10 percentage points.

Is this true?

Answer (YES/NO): YES